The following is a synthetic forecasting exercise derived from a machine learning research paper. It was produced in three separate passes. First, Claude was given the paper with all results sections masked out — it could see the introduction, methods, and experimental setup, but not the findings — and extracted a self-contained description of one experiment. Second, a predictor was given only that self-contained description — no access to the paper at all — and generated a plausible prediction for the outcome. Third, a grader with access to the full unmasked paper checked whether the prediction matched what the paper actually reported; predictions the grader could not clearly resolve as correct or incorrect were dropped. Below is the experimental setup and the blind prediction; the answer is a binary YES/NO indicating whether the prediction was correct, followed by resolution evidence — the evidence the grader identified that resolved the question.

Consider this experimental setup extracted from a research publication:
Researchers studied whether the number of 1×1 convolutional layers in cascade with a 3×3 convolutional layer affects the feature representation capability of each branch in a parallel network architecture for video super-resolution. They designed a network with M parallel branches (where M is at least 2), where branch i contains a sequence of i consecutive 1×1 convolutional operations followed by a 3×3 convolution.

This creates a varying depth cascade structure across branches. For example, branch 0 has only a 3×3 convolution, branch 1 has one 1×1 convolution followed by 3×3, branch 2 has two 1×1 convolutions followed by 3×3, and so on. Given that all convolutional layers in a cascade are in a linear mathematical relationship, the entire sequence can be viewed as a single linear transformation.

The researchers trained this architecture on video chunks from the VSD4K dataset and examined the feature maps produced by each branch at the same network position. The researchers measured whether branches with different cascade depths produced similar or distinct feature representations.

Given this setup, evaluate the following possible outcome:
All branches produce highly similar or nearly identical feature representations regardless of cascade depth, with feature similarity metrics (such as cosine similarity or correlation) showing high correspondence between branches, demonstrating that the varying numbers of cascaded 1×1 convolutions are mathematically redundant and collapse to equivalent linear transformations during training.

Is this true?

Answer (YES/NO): NO